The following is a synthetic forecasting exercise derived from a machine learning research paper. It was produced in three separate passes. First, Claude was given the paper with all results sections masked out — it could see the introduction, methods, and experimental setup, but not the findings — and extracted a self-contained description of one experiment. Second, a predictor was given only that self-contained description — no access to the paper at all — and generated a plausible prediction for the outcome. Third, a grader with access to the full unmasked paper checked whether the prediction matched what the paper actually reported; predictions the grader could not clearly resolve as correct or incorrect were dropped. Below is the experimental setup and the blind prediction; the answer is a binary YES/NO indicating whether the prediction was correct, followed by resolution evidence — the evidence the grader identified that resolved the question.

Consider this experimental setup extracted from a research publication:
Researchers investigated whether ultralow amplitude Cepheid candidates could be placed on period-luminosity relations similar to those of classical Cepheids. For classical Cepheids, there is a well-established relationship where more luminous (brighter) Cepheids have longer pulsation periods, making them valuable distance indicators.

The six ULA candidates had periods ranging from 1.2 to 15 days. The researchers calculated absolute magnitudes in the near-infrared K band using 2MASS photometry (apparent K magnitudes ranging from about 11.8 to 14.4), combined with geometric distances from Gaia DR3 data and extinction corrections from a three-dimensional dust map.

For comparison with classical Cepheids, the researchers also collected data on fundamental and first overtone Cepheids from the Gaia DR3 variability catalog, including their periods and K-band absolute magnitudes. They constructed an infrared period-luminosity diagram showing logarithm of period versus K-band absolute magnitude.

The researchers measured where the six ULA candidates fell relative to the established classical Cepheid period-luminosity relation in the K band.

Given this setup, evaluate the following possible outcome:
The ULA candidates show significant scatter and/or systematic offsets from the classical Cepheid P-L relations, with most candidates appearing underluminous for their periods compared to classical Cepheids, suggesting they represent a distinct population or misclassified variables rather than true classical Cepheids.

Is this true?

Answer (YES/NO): YES